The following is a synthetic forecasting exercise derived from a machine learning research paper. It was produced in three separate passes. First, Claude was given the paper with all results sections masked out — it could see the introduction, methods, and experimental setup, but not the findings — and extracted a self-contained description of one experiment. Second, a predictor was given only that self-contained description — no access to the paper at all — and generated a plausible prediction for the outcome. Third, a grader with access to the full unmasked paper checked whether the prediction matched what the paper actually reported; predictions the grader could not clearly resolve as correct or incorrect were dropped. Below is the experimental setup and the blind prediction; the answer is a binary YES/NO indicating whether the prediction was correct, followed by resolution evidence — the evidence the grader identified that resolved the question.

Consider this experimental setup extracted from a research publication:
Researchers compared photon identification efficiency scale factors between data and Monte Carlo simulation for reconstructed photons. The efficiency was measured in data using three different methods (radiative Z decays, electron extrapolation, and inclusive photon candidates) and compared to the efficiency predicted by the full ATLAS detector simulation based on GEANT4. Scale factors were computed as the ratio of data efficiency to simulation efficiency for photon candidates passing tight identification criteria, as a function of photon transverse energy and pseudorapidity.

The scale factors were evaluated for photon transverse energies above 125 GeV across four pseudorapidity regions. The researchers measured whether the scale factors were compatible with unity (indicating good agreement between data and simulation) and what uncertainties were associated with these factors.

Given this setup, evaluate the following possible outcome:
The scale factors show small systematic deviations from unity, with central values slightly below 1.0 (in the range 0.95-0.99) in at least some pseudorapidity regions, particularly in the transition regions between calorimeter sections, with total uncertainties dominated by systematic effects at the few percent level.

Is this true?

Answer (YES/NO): NO